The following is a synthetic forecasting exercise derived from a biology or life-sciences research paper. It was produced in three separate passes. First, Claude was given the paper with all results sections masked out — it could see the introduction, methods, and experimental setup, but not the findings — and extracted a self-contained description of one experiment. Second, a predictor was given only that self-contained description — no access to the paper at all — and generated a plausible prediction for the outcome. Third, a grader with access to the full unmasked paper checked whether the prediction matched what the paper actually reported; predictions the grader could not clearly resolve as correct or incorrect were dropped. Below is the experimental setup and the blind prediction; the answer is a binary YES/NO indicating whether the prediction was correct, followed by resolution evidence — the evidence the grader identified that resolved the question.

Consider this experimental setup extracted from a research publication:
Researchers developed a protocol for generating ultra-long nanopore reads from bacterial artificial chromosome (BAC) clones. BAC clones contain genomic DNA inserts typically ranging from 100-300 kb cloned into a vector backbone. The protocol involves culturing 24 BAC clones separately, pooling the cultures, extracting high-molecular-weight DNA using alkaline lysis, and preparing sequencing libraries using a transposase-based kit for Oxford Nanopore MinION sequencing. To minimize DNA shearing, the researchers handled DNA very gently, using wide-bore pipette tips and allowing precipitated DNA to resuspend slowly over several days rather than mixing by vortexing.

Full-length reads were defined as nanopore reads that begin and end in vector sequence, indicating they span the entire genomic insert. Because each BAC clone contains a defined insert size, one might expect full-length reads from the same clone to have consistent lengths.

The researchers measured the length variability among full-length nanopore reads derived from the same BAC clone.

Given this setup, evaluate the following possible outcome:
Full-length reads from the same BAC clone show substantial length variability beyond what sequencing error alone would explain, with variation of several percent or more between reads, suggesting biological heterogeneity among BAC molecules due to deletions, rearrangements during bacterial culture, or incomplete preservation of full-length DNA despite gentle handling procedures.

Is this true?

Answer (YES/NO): NO